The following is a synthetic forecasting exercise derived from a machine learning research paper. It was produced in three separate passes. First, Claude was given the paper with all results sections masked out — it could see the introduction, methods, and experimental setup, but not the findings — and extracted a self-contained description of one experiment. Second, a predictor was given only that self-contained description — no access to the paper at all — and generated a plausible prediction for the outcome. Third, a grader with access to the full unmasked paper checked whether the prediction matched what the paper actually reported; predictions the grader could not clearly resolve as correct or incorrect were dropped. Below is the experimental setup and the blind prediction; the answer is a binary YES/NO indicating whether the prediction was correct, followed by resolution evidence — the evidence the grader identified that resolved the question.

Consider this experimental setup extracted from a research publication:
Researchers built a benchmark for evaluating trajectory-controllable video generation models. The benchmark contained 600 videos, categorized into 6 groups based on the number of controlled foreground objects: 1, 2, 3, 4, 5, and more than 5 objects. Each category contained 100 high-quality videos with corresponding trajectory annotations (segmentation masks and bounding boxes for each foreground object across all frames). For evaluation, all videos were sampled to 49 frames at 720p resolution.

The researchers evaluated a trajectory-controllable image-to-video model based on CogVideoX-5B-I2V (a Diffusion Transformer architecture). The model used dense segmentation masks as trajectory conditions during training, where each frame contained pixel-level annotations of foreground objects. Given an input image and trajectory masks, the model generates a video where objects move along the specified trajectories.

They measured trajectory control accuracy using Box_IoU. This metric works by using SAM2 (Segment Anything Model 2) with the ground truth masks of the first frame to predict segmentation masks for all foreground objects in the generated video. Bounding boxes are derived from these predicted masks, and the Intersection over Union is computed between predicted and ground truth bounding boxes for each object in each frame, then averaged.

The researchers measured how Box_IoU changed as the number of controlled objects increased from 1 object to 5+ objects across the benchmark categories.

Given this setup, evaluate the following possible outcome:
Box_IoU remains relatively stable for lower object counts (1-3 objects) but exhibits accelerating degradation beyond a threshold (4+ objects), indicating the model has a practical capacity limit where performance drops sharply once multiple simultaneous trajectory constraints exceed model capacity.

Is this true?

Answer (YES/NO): NO